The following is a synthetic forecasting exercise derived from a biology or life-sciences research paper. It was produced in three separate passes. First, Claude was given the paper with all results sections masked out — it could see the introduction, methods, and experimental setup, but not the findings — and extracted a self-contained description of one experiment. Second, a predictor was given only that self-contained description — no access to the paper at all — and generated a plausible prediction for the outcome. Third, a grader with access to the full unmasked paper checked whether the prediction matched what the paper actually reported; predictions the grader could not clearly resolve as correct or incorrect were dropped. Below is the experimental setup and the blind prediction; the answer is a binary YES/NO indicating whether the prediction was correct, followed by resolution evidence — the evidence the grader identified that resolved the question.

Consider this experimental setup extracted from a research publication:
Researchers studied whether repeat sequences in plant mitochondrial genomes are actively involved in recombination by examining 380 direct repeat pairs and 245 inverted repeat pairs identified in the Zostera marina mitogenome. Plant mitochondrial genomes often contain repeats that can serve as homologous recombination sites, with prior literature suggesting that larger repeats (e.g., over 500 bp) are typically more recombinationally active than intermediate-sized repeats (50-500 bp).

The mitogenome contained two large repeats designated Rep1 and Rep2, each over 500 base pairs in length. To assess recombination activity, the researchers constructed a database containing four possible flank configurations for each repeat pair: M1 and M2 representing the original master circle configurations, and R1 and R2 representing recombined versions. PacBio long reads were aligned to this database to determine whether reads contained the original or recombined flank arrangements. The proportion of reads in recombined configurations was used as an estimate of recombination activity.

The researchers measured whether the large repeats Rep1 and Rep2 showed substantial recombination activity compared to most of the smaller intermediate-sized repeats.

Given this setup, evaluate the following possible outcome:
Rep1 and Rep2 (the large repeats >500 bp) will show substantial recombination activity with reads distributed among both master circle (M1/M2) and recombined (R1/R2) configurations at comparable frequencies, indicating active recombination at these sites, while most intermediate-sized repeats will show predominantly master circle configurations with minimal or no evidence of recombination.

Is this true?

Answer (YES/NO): YES